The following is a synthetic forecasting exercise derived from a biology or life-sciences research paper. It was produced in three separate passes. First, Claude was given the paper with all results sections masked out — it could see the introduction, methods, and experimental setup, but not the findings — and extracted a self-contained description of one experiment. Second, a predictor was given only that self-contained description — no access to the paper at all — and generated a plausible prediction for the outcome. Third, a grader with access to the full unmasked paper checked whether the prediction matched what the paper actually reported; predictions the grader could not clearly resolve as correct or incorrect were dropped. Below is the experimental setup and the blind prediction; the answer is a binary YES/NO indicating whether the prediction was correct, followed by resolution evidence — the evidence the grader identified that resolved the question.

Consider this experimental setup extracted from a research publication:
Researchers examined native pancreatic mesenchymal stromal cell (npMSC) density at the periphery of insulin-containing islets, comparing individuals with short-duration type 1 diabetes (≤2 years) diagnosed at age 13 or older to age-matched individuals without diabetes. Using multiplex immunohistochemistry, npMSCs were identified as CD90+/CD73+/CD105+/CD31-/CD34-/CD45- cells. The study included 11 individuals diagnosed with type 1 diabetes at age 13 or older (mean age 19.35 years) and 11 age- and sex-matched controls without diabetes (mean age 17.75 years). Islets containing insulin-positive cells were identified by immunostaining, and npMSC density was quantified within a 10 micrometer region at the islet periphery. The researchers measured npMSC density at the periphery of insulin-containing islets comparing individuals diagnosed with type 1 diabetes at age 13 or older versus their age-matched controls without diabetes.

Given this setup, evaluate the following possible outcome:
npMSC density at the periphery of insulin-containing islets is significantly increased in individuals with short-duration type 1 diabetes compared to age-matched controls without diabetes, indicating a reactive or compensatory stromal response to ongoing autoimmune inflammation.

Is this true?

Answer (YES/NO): YES